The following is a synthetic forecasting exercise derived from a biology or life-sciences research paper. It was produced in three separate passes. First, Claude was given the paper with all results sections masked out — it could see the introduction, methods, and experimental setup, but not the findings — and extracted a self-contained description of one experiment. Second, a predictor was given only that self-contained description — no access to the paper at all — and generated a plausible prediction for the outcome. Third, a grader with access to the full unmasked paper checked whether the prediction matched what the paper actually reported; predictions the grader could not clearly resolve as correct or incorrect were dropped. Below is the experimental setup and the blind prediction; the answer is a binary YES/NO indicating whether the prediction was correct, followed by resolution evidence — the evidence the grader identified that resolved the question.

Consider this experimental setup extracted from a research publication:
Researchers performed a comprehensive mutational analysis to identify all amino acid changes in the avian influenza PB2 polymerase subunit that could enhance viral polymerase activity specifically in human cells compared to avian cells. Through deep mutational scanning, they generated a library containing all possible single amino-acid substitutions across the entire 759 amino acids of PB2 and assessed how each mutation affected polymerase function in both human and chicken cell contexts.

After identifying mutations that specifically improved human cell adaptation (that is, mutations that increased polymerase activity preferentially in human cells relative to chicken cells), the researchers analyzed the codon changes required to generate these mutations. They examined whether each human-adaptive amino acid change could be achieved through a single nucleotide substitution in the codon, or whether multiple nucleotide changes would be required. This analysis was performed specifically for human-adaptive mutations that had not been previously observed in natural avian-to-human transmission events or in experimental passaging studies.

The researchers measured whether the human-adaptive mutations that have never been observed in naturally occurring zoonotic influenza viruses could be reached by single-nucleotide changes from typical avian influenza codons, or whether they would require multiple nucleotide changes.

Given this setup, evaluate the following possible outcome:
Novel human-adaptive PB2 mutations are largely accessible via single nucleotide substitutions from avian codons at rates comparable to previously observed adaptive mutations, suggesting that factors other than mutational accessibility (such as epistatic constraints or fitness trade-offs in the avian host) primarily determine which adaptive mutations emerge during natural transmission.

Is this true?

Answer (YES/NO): NO